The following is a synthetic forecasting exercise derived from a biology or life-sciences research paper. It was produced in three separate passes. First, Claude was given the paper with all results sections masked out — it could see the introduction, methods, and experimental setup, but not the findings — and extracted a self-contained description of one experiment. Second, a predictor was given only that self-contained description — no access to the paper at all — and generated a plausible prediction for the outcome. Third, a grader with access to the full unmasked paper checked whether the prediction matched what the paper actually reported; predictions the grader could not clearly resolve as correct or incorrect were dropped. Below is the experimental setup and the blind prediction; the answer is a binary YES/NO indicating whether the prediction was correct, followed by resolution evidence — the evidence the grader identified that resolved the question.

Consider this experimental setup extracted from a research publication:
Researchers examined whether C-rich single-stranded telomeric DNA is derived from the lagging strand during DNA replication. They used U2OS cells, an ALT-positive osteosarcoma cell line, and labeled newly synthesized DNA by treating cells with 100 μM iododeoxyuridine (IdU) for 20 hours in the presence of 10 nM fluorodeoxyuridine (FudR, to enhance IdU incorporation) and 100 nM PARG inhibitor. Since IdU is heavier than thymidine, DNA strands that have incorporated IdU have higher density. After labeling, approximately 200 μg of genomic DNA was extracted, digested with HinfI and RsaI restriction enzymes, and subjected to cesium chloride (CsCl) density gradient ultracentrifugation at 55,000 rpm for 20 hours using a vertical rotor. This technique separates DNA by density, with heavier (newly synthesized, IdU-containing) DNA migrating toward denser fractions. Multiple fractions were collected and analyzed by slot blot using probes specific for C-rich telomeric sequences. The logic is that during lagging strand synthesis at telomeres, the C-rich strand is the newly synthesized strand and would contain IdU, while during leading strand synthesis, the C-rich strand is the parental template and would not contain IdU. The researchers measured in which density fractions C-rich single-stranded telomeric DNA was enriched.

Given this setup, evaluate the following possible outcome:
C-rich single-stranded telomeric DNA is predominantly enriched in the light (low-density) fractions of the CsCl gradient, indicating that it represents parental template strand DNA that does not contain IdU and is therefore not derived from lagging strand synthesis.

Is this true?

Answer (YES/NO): NO